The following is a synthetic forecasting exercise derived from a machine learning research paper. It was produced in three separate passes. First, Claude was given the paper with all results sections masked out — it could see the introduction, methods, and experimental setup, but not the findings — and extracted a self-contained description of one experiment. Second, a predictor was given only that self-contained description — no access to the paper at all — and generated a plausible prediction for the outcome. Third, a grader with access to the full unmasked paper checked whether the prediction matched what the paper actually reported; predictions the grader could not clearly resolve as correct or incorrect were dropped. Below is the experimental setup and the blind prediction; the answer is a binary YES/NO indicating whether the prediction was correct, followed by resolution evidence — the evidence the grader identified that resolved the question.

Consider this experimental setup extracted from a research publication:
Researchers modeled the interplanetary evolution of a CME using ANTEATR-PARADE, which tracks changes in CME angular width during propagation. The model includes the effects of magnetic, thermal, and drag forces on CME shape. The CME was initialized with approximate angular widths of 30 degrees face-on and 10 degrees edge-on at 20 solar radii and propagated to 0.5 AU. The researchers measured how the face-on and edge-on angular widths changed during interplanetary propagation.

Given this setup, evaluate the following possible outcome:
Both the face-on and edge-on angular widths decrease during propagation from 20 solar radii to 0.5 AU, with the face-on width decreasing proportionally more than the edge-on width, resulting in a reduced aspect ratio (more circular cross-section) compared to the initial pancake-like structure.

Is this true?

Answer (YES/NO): NO